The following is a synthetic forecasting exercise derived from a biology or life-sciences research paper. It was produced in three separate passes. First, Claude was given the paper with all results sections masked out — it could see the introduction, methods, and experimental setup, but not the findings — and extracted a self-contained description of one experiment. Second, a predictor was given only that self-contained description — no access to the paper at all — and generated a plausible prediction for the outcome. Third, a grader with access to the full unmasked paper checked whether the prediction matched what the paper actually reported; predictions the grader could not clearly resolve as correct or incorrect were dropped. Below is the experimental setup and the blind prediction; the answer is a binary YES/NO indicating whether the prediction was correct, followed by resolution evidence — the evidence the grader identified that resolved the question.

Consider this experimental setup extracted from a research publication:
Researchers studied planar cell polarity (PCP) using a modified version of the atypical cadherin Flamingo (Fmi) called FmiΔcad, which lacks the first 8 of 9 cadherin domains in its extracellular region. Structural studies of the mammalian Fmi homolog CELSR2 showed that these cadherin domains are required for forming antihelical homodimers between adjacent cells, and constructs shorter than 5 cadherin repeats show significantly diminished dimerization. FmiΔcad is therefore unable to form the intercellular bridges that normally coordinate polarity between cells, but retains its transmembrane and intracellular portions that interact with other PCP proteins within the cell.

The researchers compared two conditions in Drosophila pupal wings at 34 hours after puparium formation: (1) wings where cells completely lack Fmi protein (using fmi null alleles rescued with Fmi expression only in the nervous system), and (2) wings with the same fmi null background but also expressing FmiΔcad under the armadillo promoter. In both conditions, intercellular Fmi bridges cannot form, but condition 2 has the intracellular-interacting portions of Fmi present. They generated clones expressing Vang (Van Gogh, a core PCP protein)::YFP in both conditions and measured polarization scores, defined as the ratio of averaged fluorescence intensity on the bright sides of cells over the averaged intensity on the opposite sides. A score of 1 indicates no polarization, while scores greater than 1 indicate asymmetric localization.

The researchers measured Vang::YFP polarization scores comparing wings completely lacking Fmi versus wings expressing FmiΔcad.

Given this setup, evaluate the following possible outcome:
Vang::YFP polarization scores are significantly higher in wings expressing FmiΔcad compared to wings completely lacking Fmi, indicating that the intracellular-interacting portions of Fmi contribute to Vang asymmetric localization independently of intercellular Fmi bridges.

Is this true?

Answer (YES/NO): NO